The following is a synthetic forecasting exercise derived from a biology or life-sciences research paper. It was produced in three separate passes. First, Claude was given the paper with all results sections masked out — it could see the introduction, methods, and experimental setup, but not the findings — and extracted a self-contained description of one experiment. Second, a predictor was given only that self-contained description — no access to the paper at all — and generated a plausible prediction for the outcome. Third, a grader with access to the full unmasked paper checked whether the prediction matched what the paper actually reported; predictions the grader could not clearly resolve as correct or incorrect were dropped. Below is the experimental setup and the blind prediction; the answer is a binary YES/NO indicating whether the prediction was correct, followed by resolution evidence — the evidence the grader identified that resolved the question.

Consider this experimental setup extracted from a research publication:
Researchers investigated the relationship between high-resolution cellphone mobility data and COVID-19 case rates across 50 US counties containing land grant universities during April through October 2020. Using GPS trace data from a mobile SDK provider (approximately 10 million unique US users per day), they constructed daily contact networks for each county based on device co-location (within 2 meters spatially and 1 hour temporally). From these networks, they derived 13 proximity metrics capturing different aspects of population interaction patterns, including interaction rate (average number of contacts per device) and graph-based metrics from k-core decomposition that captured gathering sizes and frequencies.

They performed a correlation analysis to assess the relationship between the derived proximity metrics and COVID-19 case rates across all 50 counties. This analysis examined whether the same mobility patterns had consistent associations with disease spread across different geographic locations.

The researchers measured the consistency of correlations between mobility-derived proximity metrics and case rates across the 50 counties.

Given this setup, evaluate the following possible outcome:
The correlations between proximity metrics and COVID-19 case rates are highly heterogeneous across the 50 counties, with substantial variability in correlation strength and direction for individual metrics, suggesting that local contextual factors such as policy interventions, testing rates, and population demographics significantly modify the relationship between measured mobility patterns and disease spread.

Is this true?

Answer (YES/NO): YES